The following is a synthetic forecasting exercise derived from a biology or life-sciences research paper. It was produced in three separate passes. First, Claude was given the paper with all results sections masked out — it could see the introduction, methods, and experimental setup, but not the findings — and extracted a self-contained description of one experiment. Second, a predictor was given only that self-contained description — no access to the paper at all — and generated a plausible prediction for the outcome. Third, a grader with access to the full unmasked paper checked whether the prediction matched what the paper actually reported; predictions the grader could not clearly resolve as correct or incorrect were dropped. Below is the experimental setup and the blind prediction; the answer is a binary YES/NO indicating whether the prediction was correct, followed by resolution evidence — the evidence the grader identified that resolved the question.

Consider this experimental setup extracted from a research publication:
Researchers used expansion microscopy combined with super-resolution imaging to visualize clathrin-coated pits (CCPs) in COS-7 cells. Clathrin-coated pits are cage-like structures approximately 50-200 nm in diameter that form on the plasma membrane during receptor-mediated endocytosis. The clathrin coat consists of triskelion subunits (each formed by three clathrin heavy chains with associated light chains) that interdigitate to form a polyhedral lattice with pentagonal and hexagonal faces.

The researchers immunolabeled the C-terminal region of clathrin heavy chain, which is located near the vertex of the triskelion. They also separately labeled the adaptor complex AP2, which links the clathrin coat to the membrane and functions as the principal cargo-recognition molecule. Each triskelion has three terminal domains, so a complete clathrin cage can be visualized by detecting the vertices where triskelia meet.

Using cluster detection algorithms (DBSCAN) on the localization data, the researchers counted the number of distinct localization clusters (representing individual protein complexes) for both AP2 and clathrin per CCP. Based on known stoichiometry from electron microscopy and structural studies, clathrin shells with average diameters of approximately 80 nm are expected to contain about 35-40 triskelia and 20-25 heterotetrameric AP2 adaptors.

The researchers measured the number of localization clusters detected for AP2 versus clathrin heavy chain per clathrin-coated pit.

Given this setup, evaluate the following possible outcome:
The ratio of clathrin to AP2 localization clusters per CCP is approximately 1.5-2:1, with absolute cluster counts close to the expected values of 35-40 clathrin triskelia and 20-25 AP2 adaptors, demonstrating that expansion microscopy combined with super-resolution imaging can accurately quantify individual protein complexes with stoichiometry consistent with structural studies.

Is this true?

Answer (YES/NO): NO